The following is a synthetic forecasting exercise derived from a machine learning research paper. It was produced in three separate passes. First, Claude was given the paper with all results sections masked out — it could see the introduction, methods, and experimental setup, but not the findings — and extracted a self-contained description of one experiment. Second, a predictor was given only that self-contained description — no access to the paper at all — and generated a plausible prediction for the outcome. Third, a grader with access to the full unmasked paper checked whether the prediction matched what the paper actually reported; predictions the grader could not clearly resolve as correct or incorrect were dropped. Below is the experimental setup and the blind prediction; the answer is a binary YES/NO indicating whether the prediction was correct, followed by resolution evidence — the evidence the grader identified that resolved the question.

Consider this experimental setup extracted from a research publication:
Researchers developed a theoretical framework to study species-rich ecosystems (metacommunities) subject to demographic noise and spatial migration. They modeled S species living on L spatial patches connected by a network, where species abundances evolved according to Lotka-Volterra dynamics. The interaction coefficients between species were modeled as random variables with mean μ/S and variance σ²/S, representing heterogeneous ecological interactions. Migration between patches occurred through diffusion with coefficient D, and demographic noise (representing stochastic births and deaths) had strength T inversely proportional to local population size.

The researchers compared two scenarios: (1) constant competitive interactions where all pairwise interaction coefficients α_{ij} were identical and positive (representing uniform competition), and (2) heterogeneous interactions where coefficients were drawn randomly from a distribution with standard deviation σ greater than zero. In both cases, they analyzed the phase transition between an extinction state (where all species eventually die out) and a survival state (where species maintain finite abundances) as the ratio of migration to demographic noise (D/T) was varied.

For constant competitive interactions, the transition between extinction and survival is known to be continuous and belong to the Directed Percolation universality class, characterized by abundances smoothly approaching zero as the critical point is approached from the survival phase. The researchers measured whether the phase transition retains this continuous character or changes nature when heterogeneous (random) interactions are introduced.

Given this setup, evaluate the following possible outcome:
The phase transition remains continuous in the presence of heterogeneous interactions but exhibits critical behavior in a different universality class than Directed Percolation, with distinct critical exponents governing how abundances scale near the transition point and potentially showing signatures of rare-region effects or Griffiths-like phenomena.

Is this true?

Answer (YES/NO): NO